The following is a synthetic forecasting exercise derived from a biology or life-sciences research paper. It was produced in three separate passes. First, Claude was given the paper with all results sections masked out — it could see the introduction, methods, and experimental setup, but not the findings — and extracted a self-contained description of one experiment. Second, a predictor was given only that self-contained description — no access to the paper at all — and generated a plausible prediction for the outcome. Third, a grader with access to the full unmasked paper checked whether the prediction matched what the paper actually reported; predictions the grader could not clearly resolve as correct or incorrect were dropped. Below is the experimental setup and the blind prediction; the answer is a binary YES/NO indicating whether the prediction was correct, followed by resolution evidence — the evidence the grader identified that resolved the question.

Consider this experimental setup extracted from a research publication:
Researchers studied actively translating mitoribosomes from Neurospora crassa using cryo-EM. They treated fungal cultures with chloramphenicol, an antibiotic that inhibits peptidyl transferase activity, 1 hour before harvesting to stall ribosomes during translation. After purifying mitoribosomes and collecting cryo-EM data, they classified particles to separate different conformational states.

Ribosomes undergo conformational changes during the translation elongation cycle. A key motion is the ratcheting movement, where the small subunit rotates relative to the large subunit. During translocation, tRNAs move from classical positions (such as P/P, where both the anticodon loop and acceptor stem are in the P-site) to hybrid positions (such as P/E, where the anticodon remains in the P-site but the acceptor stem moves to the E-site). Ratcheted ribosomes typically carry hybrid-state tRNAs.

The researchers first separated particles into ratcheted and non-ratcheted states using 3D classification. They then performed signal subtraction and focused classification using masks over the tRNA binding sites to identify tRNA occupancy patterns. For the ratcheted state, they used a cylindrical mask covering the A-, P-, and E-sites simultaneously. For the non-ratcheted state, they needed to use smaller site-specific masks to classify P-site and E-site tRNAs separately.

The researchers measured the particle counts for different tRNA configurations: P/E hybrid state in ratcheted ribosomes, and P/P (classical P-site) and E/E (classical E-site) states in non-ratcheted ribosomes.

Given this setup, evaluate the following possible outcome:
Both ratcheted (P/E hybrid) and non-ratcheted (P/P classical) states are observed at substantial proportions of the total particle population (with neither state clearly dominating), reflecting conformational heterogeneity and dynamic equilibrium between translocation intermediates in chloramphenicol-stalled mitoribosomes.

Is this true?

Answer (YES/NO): NO